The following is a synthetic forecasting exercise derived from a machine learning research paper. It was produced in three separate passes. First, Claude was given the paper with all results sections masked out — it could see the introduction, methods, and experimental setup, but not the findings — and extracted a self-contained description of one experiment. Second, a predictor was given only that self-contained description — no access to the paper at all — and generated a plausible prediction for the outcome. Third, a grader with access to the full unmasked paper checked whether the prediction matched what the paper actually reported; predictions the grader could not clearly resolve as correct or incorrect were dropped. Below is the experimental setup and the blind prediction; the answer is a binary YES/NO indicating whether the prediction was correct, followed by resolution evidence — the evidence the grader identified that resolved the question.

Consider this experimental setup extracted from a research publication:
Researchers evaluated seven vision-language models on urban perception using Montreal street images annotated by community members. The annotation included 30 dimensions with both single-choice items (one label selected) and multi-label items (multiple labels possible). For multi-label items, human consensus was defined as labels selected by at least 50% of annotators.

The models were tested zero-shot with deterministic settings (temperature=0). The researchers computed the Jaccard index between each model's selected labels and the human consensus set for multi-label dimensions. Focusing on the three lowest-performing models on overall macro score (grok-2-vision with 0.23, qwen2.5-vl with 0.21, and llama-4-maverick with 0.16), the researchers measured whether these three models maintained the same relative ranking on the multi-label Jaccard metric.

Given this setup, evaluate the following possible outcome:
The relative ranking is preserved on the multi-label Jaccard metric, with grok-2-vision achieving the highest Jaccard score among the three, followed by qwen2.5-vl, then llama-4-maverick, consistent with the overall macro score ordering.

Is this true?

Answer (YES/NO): YES